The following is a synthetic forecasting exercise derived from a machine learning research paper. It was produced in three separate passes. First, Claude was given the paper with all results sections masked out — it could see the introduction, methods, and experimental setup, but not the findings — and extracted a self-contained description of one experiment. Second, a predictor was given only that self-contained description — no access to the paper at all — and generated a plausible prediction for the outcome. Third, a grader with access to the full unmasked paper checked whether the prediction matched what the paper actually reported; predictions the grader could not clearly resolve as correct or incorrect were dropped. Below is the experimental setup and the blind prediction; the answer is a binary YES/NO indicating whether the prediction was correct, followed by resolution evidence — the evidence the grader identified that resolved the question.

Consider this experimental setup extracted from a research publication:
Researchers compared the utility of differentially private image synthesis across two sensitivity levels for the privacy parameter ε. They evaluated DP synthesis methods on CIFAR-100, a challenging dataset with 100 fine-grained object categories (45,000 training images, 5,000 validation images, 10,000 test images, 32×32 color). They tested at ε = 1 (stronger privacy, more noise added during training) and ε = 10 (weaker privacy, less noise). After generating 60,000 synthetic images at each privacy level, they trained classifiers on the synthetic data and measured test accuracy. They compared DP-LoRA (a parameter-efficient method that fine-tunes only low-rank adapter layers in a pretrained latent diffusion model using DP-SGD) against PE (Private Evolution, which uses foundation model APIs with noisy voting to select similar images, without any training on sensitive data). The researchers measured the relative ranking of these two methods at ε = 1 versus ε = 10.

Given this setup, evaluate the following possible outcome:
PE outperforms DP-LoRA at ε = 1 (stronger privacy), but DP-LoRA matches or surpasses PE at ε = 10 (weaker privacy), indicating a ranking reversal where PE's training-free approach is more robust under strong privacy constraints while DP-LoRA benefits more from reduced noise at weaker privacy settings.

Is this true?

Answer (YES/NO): YES